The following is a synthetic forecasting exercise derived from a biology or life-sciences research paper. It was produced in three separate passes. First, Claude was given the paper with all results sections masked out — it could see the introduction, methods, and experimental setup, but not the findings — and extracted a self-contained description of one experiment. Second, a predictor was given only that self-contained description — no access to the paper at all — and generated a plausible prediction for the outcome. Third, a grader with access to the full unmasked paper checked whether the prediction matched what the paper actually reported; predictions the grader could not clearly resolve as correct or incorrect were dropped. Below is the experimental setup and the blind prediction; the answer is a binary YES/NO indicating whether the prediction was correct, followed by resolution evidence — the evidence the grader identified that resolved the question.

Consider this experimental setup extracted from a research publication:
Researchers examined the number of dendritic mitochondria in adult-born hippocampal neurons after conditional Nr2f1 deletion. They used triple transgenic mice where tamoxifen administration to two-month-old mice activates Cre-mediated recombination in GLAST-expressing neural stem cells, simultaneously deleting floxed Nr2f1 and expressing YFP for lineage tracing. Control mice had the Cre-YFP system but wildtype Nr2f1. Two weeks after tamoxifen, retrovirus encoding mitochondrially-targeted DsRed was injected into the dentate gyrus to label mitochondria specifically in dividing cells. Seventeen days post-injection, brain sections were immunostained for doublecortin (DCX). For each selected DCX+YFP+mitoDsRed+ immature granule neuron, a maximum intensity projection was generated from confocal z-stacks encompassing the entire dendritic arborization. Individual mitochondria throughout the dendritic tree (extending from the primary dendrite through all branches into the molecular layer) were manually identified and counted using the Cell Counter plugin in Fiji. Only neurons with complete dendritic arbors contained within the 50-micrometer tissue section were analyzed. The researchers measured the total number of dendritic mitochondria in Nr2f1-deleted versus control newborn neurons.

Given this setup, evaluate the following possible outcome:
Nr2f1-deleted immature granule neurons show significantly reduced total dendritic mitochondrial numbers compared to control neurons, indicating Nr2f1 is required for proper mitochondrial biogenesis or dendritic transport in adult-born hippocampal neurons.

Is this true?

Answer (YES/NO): YES